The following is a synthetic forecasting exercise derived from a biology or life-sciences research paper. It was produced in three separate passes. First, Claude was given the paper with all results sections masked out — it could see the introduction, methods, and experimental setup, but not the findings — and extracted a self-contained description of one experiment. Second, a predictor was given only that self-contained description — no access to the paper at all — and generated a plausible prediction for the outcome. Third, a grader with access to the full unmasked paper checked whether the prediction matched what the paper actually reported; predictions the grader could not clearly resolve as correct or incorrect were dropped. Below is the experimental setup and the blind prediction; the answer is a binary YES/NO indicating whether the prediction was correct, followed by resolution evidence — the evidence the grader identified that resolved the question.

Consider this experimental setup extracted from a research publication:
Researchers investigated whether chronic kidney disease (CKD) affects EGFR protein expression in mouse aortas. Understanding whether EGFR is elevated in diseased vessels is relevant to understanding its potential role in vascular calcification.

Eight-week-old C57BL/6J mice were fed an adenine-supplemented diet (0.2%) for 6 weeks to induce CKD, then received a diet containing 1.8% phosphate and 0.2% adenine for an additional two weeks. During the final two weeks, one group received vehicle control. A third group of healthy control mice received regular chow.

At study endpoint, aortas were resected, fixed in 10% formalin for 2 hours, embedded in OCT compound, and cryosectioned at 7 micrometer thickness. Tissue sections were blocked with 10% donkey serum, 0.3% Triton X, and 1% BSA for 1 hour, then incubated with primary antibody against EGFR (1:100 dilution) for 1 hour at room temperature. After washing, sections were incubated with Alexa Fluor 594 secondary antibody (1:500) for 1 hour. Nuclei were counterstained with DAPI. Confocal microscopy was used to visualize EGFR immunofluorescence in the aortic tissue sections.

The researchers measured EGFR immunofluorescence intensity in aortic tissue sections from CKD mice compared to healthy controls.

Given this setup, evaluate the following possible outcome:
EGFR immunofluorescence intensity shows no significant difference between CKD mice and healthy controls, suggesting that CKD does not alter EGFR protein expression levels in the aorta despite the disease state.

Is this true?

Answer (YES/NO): NO